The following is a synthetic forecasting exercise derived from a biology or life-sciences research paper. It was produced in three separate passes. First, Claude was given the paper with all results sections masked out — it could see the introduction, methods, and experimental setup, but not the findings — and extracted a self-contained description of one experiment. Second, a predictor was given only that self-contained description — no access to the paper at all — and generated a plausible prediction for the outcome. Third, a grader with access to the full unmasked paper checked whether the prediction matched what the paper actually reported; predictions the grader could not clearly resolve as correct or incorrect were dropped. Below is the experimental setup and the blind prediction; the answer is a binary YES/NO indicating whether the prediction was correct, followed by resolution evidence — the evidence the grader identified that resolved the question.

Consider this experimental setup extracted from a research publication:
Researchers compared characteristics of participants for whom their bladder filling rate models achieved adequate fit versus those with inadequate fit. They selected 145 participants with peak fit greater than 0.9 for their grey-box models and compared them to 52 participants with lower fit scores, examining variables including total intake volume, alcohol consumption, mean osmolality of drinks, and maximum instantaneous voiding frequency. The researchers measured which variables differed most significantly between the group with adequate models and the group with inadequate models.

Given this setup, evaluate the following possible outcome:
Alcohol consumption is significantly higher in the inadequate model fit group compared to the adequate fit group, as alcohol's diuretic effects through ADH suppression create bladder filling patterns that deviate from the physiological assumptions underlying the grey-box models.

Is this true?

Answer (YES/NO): YES